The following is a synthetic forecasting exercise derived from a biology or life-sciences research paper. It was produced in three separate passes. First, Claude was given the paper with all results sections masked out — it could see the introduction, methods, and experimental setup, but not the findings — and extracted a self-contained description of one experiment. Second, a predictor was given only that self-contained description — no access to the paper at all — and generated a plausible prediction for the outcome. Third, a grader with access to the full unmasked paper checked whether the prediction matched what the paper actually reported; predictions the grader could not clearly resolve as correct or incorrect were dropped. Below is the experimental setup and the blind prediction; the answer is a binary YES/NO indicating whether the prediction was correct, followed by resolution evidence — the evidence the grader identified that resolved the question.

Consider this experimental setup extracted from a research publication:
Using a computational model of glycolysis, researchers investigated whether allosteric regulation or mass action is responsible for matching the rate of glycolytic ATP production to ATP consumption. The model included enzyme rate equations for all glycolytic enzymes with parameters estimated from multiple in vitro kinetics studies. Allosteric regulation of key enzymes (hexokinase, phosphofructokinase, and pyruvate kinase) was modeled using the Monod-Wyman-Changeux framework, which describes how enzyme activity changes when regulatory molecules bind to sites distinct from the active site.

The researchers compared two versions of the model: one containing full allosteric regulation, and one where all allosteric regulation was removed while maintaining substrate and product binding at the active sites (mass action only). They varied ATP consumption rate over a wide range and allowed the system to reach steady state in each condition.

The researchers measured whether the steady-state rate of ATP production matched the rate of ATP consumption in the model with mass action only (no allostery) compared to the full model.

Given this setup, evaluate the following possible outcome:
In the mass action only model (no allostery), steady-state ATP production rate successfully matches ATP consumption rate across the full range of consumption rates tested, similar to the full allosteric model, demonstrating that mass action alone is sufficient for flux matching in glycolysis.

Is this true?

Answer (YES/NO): YES